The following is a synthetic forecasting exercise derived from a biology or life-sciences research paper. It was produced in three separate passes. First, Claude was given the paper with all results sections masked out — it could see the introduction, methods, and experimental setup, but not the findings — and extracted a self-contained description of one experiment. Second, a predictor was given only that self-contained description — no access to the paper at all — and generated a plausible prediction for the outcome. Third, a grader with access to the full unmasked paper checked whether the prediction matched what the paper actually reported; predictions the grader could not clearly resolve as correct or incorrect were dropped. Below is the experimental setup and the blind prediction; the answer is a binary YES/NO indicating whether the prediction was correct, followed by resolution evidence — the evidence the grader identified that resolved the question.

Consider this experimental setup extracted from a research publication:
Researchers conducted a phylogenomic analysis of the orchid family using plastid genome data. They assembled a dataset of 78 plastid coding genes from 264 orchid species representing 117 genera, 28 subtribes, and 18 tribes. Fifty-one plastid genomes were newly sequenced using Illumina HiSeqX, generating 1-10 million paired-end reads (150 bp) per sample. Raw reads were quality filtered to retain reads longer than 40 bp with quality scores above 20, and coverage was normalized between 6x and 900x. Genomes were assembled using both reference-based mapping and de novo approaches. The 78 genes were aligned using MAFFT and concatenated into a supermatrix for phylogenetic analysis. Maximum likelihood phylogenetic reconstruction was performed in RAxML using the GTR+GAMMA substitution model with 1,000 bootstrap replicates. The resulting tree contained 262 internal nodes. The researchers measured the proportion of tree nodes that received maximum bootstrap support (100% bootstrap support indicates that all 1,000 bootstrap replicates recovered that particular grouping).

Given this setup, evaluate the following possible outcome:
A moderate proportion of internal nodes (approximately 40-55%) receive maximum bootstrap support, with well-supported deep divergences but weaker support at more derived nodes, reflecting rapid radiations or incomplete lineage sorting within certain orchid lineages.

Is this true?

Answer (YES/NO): NO